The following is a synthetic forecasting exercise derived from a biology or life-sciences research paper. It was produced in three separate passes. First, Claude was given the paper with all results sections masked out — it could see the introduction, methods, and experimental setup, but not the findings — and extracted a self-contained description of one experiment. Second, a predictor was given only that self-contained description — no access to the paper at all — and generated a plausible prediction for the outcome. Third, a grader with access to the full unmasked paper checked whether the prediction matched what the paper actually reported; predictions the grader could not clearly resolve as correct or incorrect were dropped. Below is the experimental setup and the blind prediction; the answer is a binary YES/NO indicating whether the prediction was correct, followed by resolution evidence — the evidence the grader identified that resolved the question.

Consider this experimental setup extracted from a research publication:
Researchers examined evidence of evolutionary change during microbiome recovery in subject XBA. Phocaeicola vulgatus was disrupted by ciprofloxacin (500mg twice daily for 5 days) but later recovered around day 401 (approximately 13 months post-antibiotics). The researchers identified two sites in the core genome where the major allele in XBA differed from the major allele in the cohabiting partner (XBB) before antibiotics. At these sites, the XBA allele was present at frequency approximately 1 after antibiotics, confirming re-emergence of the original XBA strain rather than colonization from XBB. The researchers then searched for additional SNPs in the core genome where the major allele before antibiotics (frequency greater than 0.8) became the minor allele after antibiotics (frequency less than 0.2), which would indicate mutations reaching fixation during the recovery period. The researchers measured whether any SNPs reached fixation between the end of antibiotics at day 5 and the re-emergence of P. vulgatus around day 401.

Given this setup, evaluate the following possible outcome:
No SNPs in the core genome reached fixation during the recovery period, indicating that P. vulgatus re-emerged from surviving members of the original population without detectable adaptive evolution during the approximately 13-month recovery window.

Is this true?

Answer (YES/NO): NO